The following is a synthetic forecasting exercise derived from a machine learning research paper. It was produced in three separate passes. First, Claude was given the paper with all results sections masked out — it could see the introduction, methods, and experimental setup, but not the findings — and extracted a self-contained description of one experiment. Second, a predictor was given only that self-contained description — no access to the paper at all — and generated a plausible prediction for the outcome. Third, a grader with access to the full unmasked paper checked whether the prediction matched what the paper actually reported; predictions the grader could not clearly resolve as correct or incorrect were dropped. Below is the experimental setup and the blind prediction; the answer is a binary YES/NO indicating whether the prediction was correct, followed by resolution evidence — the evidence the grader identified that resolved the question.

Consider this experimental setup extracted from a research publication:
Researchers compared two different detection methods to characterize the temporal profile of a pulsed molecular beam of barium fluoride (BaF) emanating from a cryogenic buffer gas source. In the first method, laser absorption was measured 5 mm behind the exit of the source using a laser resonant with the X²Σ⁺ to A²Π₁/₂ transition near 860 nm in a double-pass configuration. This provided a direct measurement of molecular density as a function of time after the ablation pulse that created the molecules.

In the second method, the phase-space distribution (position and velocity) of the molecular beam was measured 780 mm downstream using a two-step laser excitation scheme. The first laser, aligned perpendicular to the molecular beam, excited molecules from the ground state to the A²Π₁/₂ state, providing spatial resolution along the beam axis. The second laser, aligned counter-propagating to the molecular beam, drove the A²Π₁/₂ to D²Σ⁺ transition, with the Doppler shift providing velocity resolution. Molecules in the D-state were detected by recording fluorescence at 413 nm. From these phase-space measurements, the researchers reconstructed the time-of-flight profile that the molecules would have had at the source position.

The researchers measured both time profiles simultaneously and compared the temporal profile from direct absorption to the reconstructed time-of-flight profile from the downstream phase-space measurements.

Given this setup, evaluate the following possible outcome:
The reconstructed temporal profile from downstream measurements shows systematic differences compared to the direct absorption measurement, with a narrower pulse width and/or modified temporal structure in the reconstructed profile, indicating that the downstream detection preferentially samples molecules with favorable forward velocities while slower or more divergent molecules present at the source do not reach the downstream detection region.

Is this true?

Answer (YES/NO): NO